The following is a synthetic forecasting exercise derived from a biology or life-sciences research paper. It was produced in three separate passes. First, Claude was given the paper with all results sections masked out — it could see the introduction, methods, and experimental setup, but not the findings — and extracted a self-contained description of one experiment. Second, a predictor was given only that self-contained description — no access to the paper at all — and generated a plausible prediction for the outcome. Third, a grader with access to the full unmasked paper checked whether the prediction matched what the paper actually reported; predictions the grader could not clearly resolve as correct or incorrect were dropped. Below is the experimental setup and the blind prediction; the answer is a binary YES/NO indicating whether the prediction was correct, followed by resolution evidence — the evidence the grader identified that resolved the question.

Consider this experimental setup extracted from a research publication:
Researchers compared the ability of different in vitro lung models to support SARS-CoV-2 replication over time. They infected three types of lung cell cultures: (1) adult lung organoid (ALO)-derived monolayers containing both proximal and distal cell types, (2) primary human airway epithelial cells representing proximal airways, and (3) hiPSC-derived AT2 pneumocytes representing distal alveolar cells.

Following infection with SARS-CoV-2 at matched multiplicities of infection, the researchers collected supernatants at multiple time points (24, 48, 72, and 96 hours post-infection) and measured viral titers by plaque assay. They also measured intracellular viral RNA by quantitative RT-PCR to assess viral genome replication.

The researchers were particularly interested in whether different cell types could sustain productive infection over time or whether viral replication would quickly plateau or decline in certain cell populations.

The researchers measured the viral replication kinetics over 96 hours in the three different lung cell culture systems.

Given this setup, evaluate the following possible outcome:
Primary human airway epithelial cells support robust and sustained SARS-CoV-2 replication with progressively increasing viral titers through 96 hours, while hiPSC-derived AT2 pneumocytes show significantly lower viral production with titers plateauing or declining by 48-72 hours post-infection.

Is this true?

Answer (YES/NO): NO